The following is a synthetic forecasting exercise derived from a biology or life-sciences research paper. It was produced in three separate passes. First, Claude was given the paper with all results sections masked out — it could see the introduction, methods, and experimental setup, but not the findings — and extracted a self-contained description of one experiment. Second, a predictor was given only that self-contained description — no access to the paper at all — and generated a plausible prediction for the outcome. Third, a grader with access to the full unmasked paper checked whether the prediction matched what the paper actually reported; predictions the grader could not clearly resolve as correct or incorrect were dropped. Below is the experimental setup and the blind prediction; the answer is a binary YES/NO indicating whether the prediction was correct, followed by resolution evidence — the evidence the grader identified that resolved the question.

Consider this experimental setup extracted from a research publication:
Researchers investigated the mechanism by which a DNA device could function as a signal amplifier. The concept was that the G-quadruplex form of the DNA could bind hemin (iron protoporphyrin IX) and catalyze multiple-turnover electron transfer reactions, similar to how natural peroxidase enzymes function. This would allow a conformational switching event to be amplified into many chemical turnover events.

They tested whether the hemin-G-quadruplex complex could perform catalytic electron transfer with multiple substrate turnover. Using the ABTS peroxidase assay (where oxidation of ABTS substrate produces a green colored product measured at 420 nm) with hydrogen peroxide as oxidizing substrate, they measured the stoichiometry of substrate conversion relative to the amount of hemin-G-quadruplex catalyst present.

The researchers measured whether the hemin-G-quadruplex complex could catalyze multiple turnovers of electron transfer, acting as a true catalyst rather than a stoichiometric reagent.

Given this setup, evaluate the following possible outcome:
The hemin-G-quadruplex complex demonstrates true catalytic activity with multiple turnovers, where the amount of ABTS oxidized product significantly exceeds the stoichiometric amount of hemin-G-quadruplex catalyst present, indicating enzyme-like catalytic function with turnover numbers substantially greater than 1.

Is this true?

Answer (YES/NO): YES